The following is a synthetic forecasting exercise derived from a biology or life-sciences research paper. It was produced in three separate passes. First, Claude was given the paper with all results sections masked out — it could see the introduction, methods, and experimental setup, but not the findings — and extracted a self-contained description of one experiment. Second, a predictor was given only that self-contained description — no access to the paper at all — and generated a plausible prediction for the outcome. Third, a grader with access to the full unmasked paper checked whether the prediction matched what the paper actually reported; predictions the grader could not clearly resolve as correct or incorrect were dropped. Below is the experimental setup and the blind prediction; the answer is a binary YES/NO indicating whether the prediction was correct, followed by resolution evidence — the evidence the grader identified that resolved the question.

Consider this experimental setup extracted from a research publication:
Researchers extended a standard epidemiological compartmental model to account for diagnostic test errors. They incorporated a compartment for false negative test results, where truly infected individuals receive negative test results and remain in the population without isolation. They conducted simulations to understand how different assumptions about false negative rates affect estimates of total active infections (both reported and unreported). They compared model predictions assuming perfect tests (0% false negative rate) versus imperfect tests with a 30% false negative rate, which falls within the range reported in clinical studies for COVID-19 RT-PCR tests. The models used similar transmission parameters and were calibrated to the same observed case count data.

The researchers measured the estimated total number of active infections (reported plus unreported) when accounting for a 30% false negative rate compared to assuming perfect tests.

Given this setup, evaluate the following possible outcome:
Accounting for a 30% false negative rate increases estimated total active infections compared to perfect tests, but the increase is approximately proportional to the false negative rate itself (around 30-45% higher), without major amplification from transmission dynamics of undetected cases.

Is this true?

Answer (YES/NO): NO